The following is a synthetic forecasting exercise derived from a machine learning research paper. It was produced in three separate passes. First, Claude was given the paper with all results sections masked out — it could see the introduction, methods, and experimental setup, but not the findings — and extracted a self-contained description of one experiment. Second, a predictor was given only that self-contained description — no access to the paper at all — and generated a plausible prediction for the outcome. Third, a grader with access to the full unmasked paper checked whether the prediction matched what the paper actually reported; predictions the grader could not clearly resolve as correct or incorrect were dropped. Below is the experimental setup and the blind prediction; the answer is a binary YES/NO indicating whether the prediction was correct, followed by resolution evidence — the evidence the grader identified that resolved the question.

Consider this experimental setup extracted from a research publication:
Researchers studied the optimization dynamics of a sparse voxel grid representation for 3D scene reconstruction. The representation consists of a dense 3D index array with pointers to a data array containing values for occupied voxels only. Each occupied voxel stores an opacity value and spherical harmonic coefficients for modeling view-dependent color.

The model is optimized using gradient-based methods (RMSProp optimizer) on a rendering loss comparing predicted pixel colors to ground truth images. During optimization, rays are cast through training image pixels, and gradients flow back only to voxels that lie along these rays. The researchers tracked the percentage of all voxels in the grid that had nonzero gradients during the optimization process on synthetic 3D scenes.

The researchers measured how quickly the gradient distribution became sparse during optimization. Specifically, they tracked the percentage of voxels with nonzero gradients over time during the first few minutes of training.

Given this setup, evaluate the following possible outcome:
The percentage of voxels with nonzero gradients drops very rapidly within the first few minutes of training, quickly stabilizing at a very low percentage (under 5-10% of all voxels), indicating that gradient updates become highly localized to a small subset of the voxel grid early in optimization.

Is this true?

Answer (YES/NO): YES